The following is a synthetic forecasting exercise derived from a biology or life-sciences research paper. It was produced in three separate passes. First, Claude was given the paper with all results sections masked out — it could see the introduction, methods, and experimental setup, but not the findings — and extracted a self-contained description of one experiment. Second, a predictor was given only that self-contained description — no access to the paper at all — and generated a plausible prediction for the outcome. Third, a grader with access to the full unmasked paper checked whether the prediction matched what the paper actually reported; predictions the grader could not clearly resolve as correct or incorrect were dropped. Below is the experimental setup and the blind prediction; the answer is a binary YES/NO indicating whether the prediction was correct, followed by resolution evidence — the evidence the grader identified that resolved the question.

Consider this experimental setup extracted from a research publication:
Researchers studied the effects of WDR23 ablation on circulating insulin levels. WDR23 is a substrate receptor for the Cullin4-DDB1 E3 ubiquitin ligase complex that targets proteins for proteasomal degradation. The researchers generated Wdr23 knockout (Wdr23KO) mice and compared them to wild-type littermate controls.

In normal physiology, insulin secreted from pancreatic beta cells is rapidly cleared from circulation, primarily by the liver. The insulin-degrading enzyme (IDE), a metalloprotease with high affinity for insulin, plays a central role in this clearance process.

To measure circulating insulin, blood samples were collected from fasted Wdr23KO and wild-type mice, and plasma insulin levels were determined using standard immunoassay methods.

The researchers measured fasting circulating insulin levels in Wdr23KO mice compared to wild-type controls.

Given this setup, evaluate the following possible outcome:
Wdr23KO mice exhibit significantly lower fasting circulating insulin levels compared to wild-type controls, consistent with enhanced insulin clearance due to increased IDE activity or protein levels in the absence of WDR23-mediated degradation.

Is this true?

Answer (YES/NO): YES